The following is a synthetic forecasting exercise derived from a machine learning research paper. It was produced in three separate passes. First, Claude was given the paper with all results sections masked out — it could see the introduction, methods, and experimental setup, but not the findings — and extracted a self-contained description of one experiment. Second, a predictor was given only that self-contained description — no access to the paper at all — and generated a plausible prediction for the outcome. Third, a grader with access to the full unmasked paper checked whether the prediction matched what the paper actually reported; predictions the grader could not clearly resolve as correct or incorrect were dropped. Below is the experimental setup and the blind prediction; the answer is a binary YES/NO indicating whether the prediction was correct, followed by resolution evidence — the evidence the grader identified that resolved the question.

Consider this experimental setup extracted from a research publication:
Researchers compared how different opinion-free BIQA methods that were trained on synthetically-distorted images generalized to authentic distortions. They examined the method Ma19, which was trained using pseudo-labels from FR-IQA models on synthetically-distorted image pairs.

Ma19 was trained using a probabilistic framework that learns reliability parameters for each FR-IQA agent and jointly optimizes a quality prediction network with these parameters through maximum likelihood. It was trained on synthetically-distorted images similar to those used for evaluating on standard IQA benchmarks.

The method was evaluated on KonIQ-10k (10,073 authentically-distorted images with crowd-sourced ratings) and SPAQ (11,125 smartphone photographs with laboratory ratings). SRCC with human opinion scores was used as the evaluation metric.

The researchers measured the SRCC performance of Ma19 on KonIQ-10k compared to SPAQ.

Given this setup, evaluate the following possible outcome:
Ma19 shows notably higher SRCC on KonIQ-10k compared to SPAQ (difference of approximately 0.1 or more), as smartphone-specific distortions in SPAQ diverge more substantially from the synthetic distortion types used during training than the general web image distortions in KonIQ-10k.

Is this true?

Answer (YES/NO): NO